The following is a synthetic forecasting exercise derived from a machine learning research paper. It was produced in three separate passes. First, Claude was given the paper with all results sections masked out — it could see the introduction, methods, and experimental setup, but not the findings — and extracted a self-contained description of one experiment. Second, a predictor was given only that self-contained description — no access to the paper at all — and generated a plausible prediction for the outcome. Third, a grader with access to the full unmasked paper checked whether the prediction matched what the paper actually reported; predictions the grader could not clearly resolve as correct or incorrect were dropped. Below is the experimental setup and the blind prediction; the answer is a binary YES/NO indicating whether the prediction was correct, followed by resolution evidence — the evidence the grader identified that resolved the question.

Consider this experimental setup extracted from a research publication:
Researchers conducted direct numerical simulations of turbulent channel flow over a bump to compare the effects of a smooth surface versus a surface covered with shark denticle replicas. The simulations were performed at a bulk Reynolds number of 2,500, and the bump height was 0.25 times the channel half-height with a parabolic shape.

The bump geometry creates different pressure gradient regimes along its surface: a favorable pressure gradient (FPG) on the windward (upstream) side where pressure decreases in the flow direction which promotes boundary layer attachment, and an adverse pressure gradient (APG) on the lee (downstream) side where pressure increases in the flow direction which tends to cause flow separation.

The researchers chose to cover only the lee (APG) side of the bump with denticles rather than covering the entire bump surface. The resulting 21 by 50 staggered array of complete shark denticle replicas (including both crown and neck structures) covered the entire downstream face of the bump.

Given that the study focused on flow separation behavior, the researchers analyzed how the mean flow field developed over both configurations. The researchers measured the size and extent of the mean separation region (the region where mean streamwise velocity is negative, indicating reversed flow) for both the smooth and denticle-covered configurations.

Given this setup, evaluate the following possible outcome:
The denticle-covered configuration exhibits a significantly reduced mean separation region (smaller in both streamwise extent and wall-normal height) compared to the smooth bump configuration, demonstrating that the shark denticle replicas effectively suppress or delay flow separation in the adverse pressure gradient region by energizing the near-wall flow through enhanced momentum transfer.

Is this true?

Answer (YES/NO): NO